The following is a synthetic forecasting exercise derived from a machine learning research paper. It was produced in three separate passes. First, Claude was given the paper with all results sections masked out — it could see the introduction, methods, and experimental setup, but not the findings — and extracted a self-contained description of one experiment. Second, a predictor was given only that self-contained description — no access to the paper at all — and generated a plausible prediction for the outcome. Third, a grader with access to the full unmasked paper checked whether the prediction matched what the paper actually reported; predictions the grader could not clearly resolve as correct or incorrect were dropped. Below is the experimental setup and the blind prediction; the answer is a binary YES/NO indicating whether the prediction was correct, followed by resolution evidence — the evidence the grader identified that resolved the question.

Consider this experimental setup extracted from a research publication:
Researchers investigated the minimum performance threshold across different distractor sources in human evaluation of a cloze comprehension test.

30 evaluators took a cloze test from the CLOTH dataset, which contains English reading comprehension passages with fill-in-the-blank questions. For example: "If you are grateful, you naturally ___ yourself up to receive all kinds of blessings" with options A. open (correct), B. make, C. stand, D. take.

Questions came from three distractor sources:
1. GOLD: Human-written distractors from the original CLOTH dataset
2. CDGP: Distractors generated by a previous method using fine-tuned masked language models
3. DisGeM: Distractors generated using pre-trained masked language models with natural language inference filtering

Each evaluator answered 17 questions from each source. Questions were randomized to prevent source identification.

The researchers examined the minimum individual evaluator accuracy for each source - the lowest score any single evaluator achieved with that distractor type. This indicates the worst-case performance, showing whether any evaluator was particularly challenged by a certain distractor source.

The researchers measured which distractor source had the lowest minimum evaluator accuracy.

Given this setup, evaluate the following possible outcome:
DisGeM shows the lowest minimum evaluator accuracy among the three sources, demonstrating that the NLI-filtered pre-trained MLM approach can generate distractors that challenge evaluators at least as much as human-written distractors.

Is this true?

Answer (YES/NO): YES